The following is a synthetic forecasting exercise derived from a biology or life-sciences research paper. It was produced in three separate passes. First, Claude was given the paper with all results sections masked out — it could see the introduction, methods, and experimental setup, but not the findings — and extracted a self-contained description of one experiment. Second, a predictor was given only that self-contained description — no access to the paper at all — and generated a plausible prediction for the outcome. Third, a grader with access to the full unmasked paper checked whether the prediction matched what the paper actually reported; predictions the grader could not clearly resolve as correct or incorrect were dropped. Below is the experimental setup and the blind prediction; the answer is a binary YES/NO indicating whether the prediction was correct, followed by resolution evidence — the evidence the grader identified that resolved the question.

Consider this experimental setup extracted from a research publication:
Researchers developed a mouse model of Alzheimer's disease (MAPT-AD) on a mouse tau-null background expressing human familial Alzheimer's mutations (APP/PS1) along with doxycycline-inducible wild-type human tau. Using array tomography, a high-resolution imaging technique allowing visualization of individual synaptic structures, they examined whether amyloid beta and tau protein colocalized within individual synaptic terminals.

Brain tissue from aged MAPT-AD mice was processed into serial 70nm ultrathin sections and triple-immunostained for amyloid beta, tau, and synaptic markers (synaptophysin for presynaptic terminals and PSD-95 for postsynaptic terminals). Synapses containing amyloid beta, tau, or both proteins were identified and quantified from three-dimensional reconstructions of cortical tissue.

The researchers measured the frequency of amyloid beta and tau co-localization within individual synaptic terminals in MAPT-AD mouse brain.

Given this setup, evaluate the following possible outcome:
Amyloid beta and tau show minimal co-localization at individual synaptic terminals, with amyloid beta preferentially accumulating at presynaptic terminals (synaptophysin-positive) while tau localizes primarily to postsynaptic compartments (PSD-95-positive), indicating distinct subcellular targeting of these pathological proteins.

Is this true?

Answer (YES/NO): NO